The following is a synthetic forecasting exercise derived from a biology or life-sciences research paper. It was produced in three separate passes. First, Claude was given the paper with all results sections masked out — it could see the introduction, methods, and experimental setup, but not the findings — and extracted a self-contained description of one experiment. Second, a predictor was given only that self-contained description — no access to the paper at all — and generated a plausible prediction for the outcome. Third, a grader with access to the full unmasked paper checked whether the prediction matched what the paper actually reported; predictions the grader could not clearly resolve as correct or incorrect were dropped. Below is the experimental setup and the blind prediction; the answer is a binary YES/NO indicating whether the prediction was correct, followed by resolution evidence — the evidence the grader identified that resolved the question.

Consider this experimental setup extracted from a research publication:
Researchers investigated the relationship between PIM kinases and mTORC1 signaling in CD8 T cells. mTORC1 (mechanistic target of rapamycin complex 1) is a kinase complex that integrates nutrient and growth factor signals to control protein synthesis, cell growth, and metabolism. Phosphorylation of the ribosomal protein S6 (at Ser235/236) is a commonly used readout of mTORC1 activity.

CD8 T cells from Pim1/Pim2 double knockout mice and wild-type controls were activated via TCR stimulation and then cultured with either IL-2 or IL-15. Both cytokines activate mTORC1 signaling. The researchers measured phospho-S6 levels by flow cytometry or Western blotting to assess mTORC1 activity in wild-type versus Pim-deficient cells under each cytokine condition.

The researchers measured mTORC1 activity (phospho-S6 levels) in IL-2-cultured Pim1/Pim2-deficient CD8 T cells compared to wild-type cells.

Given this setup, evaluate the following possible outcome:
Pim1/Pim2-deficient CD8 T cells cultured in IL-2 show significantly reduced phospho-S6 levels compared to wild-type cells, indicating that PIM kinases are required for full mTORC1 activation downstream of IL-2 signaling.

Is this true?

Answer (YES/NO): YES